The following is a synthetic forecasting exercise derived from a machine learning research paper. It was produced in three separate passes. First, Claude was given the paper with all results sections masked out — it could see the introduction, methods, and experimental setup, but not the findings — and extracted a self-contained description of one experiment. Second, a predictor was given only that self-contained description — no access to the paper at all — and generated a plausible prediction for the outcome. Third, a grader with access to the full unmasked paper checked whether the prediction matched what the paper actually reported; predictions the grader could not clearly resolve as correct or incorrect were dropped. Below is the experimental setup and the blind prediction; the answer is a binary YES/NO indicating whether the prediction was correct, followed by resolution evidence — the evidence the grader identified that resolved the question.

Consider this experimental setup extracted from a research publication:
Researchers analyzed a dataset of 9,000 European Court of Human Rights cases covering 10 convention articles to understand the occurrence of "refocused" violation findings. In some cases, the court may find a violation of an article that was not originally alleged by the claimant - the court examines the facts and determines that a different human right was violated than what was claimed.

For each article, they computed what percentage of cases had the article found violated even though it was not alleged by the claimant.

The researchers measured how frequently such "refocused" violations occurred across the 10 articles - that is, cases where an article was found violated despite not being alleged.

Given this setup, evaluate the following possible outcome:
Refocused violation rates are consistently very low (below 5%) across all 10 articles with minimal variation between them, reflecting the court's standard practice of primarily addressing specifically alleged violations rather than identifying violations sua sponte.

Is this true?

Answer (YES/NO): NO